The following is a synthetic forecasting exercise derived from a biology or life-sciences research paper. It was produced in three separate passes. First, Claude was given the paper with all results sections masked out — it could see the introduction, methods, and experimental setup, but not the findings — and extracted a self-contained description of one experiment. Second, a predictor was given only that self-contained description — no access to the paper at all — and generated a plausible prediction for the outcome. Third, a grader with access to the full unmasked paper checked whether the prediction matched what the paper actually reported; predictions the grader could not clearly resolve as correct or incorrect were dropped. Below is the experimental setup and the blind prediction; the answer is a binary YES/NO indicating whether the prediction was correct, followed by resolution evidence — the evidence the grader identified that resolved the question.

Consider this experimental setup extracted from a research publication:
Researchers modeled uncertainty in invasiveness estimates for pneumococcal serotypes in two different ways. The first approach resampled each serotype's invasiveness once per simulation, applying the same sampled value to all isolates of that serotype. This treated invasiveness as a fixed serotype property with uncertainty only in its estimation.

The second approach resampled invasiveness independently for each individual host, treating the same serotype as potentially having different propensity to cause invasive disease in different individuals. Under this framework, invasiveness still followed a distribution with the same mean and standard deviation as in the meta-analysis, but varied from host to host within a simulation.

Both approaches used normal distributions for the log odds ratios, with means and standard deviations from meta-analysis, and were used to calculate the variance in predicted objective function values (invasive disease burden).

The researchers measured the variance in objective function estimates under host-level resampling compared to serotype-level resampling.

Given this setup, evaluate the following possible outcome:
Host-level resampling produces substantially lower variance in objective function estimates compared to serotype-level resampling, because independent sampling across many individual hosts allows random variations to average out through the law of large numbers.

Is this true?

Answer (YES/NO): YES